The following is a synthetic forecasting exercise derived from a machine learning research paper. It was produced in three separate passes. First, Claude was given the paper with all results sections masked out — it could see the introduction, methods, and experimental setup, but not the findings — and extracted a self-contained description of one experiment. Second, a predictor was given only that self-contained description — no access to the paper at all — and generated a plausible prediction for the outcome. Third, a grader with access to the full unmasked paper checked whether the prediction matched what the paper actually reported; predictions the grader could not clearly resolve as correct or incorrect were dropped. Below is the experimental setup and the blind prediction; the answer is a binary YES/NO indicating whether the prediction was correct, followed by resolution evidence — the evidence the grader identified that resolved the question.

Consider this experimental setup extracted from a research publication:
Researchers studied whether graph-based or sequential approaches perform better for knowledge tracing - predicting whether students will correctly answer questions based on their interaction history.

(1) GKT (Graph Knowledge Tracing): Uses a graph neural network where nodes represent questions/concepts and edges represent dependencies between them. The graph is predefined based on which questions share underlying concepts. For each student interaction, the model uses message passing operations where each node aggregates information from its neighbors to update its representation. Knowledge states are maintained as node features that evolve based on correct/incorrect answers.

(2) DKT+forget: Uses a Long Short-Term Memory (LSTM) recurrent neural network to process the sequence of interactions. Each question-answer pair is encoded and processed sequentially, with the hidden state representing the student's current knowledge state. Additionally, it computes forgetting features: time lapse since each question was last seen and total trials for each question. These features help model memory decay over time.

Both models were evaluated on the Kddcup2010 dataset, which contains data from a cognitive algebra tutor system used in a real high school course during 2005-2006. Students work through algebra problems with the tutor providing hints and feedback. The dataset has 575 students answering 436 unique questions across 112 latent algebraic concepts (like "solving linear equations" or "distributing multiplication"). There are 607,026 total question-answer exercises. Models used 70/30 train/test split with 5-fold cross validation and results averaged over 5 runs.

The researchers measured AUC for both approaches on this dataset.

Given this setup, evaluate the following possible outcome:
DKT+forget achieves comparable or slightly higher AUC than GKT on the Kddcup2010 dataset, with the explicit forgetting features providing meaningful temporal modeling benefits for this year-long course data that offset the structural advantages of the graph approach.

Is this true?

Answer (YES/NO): YES